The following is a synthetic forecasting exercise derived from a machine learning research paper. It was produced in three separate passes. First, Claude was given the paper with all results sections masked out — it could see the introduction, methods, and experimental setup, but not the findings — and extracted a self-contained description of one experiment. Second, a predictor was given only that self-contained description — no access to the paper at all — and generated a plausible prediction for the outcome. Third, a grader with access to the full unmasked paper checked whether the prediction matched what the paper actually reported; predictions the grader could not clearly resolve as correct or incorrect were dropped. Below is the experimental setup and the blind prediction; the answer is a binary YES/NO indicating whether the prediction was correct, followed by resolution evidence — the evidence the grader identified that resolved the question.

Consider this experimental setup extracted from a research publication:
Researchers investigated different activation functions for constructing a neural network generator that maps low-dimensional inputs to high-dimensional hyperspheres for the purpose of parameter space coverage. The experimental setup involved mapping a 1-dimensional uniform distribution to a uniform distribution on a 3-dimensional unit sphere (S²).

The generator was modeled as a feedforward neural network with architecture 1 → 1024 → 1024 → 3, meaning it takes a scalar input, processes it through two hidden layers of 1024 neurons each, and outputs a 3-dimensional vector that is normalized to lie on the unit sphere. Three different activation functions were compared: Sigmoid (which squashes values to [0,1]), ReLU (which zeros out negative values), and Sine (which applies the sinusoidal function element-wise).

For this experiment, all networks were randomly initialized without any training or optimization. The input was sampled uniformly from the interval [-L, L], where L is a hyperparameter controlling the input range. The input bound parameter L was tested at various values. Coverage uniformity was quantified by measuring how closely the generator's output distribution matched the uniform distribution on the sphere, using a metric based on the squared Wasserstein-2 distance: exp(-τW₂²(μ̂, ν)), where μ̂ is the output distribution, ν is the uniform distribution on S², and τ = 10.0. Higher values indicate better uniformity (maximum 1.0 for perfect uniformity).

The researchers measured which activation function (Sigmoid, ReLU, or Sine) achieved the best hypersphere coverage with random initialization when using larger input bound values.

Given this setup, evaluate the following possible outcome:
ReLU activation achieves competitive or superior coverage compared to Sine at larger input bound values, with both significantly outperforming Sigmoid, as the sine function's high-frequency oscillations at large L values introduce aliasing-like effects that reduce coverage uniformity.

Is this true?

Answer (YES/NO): NO